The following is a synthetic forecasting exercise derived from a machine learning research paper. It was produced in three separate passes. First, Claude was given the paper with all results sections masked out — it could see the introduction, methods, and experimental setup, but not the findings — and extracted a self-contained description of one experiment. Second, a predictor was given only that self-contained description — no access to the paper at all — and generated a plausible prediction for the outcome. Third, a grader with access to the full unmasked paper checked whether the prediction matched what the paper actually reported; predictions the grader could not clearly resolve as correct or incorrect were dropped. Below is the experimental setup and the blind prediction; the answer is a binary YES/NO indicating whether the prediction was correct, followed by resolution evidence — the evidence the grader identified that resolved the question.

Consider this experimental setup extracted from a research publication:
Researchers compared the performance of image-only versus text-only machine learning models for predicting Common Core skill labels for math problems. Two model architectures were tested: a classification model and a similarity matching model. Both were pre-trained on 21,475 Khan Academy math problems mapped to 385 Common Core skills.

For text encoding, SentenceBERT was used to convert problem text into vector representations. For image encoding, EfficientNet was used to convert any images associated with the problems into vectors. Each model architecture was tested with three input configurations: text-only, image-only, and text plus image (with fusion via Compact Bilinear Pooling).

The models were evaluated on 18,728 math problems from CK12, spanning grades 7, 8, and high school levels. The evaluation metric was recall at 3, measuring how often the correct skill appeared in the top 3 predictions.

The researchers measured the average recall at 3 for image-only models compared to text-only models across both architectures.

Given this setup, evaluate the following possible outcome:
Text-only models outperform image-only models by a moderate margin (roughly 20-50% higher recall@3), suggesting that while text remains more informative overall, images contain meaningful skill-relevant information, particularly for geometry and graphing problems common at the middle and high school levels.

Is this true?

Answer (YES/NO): NO